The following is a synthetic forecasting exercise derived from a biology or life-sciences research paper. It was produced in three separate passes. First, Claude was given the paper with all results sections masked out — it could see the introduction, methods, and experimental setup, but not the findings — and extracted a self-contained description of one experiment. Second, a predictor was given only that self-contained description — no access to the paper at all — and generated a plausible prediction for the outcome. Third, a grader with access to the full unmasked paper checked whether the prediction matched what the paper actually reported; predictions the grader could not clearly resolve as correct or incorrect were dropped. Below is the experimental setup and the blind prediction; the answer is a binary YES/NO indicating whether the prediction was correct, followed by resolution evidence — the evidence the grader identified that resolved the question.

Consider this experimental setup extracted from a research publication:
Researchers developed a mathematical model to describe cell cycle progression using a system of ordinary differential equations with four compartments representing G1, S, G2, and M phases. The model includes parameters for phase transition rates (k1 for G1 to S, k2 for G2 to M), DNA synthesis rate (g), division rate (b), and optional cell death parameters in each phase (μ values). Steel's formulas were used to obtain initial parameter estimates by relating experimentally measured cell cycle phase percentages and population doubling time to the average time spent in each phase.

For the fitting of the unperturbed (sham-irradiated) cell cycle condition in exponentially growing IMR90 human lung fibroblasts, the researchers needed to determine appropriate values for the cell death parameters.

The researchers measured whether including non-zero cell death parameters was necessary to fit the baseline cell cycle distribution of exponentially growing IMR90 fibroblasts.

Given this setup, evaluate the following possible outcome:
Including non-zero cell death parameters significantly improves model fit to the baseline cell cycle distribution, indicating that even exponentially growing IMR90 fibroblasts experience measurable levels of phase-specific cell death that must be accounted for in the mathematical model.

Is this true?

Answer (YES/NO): NO